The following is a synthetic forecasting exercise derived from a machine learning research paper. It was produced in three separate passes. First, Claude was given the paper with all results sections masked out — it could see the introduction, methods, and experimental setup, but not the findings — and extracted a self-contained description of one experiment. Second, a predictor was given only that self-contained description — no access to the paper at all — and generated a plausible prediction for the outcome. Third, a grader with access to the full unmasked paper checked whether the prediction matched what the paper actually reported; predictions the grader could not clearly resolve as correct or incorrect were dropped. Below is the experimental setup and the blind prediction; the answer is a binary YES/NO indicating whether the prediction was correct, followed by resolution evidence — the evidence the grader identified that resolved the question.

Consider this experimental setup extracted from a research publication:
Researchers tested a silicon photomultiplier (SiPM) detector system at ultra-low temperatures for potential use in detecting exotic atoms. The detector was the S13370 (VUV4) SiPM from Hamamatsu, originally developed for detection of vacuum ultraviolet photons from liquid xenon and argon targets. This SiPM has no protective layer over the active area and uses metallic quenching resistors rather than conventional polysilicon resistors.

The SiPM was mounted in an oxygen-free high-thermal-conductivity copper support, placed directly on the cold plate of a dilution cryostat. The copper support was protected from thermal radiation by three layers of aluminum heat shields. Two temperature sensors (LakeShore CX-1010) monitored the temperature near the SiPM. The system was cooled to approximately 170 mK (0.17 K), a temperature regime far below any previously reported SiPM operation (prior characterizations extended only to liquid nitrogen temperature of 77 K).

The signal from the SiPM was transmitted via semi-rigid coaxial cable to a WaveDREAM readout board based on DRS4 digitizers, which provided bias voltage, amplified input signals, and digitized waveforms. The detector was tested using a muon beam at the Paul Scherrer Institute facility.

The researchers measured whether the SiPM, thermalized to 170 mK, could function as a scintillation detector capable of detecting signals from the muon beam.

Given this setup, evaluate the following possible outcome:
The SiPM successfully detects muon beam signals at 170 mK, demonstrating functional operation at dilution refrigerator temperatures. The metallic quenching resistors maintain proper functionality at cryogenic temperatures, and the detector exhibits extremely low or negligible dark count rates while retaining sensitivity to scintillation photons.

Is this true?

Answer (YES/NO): YES